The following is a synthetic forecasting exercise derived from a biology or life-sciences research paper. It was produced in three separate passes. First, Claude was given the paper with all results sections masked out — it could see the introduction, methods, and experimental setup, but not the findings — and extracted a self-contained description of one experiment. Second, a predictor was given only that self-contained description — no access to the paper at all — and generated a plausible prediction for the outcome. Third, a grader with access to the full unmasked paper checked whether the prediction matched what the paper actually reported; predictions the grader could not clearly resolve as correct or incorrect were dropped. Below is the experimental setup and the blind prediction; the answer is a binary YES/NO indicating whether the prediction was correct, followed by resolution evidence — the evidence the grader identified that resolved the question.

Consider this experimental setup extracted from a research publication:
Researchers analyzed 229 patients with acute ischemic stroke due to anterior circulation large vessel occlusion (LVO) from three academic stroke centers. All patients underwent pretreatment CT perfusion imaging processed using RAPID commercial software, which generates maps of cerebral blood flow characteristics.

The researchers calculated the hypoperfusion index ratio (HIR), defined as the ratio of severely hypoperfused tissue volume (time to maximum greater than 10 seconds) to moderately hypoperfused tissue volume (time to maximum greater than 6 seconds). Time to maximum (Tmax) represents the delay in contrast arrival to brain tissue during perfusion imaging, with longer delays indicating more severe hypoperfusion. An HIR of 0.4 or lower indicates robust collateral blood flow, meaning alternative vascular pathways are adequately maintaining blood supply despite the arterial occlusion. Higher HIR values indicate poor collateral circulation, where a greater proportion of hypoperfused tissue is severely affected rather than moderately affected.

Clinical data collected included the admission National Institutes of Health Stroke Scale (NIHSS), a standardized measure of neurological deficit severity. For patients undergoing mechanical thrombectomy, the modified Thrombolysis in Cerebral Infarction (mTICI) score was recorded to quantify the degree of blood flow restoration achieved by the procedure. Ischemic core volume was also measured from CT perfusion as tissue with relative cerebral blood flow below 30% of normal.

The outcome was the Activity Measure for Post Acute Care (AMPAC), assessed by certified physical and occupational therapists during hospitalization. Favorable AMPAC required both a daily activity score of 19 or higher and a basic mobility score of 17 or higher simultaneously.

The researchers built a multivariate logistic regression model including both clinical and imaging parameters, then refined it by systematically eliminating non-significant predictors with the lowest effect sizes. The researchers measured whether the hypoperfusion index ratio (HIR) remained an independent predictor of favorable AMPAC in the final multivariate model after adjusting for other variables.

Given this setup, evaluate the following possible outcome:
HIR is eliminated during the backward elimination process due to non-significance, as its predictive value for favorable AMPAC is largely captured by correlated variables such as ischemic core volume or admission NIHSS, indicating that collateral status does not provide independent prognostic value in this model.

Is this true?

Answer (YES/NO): YES